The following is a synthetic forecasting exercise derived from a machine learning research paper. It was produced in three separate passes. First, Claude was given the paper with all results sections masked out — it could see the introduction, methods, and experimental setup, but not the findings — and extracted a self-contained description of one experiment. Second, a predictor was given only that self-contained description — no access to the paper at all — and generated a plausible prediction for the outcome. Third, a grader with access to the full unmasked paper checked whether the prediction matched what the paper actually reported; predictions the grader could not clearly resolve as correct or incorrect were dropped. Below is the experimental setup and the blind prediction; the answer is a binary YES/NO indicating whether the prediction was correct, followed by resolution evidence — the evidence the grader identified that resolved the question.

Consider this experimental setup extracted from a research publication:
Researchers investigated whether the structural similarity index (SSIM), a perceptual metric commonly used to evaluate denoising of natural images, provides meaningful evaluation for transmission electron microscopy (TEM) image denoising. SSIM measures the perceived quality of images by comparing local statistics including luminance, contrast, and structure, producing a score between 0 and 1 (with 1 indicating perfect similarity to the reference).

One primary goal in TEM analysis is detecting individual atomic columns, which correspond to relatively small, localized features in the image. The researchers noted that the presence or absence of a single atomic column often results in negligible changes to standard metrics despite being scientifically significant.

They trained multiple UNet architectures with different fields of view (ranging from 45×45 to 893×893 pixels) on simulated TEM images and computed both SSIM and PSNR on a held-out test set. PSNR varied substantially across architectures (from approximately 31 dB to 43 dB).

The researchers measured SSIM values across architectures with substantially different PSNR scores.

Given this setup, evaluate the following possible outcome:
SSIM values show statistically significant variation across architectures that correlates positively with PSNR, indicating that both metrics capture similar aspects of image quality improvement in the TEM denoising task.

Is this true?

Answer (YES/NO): NO